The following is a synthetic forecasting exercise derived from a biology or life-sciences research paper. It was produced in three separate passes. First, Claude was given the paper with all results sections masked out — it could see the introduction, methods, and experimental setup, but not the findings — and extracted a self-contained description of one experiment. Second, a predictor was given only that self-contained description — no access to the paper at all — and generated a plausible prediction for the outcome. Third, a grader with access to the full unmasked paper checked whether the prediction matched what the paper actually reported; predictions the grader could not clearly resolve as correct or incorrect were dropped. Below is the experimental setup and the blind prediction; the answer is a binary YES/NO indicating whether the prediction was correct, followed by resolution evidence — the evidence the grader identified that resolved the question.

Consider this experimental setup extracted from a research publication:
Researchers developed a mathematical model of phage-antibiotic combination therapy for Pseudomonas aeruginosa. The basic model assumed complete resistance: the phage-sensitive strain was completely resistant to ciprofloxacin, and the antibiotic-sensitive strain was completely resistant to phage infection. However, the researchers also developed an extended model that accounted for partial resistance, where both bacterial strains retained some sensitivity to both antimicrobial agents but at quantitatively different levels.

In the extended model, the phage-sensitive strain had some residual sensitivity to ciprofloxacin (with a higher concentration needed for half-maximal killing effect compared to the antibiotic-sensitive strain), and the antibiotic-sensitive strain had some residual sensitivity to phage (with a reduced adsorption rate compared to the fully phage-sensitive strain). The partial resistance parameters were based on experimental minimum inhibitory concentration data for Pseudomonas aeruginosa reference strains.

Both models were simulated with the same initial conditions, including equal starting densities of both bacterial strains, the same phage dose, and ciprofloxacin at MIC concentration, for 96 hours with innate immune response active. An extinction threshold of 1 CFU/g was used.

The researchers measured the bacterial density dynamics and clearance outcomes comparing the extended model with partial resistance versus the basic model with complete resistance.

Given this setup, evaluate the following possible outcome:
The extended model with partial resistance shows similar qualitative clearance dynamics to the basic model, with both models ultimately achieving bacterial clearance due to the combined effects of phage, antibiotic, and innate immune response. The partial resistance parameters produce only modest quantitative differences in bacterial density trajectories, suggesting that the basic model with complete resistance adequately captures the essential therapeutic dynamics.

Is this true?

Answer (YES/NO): YES